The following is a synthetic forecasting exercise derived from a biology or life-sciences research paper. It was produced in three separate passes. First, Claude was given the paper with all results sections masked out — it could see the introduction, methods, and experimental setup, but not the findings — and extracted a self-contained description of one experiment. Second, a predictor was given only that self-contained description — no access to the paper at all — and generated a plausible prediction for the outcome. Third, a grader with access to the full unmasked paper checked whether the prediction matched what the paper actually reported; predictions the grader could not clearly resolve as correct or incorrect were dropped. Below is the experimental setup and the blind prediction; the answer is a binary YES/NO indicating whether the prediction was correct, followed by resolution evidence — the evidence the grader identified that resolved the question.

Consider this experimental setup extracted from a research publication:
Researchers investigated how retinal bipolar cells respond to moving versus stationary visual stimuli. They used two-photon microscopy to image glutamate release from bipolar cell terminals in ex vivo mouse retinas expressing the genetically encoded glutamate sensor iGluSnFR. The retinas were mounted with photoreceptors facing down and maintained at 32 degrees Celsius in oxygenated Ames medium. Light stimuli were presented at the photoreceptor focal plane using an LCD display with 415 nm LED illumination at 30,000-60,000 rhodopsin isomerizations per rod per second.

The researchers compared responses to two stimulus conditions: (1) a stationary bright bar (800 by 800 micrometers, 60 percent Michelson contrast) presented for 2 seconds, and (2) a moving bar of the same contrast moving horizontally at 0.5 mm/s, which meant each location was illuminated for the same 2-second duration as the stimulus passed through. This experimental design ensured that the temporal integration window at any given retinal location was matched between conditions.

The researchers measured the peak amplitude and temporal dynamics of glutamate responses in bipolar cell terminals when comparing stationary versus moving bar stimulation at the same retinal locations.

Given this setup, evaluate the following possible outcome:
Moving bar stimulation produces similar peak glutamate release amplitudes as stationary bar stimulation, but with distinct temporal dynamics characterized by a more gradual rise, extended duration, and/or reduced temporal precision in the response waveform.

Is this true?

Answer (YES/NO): NO